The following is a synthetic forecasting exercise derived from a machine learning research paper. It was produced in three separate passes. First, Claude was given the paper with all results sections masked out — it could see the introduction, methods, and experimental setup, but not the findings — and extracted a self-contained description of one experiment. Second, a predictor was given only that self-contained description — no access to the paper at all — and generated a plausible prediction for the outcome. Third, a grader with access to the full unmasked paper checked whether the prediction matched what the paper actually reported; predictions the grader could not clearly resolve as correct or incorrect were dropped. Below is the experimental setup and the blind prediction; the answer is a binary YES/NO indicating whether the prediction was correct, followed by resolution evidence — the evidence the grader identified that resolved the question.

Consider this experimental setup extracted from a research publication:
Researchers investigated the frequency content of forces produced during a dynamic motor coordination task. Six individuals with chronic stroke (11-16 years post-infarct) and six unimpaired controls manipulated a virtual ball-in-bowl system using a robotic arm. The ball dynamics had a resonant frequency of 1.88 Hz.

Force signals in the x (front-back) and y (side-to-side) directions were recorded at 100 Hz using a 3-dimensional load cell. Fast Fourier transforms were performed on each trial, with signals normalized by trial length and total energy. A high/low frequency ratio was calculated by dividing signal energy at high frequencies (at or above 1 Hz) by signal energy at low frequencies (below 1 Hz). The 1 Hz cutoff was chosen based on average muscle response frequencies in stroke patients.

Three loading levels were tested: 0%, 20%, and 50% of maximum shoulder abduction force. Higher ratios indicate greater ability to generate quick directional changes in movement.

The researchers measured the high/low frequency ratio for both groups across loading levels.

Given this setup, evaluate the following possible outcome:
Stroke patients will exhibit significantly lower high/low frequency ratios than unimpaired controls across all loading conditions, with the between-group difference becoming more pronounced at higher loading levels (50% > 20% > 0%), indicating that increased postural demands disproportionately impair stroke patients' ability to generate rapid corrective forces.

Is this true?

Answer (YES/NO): NO